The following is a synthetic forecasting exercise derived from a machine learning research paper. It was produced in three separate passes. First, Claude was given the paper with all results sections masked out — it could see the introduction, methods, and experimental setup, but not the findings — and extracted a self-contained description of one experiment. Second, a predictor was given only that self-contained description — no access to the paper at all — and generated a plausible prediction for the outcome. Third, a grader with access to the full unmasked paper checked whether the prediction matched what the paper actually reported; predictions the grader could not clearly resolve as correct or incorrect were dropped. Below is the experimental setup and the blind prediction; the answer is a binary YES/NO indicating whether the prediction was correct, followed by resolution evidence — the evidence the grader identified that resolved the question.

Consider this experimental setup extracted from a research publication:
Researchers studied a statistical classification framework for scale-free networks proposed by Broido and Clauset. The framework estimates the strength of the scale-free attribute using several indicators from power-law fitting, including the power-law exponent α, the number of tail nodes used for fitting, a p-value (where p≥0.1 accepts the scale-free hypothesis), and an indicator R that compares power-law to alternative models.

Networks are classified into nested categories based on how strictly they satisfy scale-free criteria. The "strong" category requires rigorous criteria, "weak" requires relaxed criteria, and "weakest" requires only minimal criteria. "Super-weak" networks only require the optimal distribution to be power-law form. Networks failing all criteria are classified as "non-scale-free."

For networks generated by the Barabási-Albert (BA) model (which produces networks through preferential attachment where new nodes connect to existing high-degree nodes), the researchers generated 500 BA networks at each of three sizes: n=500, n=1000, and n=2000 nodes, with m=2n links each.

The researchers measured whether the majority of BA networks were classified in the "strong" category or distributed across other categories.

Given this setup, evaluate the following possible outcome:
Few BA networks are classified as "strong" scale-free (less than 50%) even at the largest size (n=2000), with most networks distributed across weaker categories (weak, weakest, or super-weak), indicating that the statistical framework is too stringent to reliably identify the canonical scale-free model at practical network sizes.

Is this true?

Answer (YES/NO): NO